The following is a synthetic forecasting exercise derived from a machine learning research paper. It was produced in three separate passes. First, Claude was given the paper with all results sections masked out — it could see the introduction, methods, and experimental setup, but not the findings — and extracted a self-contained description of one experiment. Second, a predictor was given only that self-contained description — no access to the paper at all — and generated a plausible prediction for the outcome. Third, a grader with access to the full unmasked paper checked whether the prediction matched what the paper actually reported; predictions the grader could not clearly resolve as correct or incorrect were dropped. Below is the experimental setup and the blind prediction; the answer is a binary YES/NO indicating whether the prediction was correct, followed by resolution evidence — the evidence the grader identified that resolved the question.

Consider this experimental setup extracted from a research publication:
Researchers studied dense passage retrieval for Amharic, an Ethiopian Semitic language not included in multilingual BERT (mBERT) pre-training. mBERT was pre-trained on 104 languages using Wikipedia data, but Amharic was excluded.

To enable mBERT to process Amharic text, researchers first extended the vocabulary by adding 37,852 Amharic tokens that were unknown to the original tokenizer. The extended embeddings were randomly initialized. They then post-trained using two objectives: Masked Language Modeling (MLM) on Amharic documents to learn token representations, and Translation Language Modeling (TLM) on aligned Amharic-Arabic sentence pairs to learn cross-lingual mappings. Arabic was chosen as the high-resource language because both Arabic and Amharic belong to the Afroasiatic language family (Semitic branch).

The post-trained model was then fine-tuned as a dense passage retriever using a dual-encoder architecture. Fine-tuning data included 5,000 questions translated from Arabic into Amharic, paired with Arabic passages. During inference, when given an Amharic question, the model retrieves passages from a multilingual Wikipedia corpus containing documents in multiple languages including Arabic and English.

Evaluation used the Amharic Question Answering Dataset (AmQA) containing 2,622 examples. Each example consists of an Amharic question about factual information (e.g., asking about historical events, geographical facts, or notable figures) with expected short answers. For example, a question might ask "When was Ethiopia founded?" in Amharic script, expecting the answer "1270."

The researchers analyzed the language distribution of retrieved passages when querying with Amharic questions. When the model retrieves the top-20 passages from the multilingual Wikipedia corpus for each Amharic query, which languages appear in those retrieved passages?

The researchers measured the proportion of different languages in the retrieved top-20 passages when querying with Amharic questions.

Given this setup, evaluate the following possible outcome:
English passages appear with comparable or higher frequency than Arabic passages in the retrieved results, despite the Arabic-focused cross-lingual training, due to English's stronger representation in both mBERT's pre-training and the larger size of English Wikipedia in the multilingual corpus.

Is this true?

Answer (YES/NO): NO